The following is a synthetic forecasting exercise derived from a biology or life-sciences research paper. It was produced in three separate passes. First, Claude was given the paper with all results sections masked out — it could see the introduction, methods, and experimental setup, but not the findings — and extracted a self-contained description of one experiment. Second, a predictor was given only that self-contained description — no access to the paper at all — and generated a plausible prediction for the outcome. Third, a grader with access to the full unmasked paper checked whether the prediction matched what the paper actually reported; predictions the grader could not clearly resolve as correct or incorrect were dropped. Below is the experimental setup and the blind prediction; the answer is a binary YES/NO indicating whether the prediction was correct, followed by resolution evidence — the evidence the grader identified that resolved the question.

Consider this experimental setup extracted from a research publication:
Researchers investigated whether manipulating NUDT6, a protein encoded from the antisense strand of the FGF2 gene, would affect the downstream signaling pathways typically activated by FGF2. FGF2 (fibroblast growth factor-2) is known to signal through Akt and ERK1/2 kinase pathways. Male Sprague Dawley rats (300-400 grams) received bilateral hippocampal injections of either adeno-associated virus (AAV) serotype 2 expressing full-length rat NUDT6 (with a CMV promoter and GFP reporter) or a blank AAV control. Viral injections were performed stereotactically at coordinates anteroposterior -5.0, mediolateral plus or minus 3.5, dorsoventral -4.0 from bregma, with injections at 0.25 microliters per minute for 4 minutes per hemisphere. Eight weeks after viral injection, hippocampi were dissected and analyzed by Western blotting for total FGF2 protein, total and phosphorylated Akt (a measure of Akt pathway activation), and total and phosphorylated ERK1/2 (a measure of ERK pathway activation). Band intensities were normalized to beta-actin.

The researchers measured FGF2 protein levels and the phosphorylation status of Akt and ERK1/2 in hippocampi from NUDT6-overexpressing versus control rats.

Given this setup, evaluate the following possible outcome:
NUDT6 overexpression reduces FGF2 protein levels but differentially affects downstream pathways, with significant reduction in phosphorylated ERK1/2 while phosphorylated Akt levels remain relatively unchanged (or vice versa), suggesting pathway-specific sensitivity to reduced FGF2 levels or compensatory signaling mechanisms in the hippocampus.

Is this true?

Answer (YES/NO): NO